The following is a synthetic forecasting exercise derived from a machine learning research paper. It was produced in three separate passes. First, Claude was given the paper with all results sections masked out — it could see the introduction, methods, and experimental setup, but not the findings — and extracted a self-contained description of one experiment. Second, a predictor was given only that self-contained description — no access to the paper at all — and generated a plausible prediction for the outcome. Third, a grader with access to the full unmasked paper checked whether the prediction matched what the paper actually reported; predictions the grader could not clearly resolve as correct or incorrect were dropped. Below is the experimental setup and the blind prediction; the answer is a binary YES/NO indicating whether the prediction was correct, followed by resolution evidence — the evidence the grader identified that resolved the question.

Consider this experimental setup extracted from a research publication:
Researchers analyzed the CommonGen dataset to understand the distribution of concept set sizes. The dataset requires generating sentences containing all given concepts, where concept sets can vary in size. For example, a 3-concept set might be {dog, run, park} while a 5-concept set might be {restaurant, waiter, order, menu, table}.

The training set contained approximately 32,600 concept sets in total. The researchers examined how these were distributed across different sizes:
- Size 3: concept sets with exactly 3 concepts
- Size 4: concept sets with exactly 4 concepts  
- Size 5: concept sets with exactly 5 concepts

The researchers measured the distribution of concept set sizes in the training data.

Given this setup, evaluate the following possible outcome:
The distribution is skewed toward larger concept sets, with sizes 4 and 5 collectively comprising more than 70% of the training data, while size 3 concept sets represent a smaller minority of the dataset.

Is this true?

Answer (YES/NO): NO